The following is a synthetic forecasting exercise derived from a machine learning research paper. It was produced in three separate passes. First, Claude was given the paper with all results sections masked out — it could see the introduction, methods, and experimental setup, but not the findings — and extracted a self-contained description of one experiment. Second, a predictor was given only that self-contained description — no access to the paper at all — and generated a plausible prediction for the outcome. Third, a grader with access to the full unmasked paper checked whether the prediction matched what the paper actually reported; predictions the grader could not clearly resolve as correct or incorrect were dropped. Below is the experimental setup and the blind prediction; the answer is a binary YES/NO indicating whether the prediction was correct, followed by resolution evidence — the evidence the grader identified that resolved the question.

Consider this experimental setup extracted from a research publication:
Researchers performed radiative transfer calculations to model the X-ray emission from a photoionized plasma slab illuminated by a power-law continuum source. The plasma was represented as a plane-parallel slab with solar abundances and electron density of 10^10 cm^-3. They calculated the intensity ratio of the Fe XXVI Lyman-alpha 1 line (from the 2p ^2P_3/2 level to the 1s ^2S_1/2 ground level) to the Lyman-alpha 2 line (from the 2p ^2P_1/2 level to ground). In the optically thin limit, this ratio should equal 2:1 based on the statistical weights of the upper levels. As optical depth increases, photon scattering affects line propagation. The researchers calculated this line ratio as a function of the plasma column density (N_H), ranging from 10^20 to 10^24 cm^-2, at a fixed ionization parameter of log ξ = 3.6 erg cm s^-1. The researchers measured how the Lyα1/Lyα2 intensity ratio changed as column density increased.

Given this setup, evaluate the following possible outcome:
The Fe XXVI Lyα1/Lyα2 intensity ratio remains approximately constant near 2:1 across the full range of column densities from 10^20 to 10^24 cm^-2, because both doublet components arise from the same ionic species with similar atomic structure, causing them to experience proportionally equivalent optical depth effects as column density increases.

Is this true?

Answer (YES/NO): NO